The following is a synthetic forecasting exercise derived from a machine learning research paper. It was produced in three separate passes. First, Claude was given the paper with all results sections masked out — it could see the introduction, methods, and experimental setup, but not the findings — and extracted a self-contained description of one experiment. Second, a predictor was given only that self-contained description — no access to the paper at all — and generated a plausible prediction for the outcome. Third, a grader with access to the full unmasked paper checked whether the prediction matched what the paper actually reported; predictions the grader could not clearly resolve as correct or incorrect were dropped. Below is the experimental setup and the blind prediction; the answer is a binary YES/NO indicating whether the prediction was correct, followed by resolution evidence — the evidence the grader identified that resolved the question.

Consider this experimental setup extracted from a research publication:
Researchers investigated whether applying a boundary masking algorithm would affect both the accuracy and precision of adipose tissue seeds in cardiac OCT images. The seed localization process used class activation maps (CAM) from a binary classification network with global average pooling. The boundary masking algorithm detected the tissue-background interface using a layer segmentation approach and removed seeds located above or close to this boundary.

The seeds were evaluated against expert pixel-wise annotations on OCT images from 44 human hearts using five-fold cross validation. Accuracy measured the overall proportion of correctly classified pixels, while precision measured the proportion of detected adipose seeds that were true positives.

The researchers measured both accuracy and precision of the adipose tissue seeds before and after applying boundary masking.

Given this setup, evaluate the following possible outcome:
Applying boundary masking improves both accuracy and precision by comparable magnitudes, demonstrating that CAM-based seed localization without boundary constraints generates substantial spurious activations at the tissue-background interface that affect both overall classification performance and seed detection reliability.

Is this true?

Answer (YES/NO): NO